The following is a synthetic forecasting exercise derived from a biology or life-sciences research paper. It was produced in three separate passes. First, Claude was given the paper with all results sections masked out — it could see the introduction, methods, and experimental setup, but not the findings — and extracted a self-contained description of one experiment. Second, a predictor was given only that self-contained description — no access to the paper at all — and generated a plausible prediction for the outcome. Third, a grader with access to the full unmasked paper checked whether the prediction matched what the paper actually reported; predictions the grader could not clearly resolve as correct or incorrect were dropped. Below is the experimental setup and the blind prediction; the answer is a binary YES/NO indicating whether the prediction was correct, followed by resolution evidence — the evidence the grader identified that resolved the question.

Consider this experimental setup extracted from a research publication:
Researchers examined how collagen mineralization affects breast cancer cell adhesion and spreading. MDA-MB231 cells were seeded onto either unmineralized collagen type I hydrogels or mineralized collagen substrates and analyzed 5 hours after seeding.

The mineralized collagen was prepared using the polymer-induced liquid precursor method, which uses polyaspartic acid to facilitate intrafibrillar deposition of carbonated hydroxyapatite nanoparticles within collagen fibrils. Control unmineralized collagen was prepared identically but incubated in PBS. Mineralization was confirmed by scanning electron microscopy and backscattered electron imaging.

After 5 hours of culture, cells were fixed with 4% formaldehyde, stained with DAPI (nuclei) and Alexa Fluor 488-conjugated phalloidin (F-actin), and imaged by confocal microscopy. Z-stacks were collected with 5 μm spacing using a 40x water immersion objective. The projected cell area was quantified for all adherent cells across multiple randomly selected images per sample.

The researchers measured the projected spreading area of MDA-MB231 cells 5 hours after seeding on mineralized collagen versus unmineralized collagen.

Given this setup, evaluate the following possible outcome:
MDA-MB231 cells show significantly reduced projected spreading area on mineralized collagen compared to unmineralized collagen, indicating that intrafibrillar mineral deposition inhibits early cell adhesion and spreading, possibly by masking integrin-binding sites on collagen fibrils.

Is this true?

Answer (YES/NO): YES